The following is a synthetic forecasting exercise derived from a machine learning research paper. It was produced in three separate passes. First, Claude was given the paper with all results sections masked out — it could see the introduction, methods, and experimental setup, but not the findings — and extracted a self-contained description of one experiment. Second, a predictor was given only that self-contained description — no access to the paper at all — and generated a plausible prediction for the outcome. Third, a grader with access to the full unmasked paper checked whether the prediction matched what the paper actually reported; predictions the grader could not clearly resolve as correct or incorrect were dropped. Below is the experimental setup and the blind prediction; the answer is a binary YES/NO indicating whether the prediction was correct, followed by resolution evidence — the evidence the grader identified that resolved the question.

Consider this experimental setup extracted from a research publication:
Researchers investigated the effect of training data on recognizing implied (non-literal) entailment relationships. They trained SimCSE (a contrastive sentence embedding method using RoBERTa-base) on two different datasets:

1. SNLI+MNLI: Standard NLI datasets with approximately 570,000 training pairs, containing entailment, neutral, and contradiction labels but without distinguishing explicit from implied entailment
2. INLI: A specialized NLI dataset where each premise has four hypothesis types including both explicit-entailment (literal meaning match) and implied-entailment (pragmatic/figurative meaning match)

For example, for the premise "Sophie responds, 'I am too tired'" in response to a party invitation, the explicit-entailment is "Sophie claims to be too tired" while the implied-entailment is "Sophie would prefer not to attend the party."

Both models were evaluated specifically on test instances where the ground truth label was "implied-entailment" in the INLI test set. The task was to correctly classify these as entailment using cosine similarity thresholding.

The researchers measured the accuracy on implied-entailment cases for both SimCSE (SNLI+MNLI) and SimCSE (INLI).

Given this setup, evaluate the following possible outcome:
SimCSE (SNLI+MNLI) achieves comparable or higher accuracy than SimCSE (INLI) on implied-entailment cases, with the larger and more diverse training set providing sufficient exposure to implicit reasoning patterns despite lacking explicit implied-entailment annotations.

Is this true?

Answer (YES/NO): NO